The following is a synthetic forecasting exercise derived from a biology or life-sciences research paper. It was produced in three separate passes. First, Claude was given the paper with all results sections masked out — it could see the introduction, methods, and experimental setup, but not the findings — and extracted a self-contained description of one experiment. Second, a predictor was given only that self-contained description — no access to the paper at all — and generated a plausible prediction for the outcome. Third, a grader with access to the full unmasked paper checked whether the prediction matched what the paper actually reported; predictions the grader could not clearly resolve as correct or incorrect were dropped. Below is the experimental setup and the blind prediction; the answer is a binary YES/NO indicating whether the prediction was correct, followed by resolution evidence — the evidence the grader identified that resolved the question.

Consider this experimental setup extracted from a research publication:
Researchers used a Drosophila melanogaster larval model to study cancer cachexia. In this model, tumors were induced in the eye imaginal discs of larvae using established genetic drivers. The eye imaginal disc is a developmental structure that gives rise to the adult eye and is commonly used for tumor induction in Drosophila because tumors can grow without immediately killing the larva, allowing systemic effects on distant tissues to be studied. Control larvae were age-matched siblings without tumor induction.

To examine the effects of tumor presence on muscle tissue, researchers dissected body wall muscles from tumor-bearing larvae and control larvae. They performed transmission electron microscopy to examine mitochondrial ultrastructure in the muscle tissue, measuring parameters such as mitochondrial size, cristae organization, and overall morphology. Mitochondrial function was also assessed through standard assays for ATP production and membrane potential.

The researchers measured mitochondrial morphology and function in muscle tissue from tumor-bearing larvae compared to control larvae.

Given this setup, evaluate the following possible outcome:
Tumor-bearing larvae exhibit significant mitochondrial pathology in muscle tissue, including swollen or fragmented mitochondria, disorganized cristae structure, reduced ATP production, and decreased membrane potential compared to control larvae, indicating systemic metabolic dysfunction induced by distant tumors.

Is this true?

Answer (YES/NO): NO